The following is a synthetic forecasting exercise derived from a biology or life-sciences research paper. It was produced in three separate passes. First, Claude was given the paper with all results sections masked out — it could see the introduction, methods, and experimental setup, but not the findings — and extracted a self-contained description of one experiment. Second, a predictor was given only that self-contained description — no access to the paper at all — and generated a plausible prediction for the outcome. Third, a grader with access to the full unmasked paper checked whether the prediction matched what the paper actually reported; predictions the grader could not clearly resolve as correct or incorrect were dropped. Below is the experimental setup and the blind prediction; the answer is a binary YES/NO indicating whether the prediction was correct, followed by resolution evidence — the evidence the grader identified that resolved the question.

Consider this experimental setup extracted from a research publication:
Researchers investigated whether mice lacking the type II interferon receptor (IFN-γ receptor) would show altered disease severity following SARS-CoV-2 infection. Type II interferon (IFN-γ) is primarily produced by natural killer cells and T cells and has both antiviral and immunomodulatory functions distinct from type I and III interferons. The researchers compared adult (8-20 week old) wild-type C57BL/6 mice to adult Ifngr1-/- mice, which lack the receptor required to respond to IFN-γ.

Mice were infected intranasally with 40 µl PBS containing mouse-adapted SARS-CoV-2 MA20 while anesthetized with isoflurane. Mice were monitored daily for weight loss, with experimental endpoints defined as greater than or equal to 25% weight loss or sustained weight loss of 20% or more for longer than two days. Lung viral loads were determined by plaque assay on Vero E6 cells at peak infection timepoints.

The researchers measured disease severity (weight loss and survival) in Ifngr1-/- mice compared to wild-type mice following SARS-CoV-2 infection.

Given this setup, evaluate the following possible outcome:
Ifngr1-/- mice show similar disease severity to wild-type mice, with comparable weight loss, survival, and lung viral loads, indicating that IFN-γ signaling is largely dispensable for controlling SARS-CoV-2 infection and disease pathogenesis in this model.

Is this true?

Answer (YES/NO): NO